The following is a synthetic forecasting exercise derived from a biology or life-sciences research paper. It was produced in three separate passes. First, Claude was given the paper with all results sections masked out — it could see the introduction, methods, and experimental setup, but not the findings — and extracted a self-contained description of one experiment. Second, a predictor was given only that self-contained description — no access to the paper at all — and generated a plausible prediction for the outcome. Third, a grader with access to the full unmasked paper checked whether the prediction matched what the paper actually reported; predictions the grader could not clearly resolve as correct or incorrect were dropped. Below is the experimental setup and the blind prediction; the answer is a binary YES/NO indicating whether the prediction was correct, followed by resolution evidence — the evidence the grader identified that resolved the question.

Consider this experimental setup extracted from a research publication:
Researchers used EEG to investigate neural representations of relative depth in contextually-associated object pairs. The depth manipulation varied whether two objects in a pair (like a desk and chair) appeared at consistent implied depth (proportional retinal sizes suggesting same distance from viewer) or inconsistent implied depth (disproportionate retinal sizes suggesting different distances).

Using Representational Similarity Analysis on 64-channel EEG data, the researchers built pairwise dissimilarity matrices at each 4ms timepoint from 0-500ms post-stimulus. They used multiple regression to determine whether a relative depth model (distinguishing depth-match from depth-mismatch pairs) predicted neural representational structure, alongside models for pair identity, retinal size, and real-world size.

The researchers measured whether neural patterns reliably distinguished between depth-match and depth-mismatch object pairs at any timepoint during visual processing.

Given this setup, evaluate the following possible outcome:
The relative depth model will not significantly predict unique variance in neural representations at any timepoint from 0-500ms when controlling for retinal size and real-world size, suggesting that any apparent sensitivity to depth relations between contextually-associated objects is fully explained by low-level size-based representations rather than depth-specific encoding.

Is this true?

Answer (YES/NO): NO